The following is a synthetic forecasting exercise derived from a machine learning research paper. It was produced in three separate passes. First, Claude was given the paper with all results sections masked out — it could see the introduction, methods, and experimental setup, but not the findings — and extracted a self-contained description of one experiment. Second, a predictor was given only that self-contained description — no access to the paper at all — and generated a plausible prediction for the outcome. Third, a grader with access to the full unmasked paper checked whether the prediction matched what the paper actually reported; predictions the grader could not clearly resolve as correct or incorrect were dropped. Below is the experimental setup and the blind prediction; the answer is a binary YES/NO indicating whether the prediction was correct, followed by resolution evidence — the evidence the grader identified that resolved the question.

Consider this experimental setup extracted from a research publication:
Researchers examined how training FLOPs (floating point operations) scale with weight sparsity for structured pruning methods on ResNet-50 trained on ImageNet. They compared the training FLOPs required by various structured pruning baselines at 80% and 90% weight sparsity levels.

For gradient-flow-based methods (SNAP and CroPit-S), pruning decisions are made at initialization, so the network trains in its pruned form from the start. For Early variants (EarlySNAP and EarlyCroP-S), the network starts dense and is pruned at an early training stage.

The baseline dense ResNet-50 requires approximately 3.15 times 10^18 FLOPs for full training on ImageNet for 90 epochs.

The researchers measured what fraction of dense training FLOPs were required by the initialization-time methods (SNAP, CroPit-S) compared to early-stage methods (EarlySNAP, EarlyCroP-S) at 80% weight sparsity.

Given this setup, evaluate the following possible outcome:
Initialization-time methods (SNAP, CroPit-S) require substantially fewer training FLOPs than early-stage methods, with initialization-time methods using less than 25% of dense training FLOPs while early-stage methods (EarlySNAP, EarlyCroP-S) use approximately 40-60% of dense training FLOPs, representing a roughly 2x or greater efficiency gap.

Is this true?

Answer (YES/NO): NO